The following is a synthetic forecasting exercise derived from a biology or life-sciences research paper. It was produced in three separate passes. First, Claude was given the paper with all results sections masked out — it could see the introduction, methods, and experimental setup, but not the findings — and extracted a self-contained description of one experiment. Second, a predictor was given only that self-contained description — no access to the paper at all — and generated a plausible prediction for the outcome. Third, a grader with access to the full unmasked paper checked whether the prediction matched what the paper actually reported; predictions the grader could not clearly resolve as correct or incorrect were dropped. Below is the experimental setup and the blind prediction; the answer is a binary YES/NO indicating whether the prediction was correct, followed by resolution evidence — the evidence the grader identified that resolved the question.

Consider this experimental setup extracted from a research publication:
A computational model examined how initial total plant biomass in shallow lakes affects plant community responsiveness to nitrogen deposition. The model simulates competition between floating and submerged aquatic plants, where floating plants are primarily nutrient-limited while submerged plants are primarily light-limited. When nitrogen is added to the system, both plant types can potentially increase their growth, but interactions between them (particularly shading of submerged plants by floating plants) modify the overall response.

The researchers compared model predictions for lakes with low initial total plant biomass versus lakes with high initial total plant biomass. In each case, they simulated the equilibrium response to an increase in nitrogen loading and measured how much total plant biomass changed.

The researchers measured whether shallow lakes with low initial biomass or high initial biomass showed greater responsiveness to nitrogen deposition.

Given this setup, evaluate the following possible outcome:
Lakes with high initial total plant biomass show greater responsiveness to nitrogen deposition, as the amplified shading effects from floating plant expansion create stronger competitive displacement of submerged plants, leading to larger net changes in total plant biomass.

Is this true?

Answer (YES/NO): NO